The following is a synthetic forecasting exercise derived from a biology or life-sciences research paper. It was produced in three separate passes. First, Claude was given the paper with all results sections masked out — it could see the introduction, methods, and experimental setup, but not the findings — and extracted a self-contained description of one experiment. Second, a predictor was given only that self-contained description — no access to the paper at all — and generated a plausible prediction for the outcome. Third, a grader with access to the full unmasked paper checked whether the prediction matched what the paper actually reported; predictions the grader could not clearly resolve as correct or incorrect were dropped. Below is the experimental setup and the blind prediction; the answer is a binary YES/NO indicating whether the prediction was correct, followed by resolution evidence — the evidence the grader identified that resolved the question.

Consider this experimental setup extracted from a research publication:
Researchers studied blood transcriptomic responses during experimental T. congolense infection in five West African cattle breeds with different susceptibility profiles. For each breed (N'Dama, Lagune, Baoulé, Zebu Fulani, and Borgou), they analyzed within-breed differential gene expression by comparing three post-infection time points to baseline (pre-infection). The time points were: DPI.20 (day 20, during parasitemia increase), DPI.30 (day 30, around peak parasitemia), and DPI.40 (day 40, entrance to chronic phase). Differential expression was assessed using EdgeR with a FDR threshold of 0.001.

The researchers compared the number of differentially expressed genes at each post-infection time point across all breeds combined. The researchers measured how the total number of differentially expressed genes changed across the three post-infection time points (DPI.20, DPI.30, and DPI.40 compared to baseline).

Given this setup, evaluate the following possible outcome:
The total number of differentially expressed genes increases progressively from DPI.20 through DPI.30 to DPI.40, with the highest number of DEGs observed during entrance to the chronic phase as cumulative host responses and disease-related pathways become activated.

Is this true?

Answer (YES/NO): YES